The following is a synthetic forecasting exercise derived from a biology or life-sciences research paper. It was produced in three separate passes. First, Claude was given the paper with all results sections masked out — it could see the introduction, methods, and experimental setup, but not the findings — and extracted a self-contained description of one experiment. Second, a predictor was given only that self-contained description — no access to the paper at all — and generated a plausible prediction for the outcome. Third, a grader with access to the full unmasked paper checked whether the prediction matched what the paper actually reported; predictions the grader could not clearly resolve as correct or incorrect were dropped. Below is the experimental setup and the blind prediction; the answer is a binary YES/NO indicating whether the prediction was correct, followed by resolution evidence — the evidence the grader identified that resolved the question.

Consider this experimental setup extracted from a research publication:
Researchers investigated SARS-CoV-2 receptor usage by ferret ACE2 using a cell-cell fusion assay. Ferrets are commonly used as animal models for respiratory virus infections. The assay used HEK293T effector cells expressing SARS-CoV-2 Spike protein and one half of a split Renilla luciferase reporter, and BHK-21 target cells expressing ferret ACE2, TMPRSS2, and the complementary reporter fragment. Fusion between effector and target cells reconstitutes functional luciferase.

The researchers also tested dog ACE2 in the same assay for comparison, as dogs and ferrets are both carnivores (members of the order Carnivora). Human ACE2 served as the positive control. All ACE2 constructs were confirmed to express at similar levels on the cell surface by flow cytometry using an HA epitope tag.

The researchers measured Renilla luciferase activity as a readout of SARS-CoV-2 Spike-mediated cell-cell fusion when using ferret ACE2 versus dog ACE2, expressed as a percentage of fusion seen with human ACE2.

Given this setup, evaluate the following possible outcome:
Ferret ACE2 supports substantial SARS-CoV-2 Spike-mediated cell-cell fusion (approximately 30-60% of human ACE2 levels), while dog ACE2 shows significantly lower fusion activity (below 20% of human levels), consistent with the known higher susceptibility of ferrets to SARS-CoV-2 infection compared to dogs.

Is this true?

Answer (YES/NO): NO